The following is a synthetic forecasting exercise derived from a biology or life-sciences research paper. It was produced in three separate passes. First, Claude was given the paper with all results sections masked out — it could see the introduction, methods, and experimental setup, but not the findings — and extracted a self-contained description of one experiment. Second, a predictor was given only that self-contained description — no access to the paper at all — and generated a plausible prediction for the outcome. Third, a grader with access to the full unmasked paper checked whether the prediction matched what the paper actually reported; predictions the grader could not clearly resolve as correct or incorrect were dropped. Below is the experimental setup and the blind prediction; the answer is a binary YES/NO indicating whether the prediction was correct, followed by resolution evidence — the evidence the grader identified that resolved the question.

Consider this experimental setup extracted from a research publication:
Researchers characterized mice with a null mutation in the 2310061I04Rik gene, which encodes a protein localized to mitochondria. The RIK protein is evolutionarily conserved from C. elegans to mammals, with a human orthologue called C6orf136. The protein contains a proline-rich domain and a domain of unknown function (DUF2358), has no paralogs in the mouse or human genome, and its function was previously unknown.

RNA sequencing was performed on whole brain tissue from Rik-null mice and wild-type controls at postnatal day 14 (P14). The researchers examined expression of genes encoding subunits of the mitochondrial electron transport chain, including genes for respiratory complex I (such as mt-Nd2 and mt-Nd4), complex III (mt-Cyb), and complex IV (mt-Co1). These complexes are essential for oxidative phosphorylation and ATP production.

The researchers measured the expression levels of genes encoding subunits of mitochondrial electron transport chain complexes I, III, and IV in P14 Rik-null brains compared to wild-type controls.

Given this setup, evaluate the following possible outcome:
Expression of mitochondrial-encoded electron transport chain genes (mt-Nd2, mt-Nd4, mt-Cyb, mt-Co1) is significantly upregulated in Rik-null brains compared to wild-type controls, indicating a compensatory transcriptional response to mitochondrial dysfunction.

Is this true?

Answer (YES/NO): NO